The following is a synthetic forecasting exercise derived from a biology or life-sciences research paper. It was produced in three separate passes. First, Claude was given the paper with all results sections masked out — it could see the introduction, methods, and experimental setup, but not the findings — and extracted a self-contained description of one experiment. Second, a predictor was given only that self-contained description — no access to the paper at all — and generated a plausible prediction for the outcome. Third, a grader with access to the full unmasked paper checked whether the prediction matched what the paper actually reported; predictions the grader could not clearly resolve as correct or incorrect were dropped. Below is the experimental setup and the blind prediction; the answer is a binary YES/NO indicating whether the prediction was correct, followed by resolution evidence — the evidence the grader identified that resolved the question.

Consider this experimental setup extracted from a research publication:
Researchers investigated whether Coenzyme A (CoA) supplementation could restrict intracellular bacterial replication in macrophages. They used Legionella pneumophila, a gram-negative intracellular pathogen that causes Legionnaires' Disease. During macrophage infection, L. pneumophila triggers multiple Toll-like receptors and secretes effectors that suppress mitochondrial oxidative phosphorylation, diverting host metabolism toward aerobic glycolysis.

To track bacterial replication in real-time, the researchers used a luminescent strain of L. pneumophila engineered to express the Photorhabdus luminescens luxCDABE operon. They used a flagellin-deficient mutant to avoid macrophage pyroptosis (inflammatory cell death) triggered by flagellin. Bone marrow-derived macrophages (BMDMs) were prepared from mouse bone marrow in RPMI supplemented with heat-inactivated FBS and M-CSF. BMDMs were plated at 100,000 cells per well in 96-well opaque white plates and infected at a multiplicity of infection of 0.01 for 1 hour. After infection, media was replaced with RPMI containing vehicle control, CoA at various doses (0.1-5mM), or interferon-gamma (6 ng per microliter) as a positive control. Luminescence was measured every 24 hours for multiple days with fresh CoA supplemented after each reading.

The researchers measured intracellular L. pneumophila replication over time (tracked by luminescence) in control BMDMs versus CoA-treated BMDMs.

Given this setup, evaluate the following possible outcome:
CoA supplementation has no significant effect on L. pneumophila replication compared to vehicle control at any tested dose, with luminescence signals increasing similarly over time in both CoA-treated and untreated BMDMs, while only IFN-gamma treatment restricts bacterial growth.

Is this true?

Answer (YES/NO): NO